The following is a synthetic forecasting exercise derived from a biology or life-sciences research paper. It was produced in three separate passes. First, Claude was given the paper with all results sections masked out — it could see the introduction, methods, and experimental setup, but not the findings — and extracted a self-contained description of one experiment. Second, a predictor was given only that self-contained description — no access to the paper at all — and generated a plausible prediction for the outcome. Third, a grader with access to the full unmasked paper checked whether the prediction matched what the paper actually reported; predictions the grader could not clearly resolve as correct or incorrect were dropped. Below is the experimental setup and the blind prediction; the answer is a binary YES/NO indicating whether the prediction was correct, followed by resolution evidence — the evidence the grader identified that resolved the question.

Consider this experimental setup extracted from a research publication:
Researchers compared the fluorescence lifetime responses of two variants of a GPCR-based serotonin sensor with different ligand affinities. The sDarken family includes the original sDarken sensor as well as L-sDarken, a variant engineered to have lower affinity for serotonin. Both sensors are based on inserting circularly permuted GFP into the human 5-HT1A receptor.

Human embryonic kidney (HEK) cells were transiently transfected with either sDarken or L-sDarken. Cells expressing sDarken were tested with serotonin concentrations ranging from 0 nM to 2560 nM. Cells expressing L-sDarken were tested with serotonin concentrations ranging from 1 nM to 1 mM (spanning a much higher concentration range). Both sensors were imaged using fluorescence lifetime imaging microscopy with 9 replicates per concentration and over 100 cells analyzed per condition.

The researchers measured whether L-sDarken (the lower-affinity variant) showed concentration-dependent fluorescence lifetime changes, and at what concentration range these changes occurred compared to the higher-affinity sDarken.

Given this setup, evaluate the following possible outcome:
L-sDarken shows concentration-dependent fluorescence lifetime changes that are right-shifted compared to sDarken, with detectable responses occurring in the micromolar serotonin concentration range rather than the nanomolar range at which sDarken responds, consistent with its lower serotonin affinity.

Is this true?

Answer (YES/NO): YES